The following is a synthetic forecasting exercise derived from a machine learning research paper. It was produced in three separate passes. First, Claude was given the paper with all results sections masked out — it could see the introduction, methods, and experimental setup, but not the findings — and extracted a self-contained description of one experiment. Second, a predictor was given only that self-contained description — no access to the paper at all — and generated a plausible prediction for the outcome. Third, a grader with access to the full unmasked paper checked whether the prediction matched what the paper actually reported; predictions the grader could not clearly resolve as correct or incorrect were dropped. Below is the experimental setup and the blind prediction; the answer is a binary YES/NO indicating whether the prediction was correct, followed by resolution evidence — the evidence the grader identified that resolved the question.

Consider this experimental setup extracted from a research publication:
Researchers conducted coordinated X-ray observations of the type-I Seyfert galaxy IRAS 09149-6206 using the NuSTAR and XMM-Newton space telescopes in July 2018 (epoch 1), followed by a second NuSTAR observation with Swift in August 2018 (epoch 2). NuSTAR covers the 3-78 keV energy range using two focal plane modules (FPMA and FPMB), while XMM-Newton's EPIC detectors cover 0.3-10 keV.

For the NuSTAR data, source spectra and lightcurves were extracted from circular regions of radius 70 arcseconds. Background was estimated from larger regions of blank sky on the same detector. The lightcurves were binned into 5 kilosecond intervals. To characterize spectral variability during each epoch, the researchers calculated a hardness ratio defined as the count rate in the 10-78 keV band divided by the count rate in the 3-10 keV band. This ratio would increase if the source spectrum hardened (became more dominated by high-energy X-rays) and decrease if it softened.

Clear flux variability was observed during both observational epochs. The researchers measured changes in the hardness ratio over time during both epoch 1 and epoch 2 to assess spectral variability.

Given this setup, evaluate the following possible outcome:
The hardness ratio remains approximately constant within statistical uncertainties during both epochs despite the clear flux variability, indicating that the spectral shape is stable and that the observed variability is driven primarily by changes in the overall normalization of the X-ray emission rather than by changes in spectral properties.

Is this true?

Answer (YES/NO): NO